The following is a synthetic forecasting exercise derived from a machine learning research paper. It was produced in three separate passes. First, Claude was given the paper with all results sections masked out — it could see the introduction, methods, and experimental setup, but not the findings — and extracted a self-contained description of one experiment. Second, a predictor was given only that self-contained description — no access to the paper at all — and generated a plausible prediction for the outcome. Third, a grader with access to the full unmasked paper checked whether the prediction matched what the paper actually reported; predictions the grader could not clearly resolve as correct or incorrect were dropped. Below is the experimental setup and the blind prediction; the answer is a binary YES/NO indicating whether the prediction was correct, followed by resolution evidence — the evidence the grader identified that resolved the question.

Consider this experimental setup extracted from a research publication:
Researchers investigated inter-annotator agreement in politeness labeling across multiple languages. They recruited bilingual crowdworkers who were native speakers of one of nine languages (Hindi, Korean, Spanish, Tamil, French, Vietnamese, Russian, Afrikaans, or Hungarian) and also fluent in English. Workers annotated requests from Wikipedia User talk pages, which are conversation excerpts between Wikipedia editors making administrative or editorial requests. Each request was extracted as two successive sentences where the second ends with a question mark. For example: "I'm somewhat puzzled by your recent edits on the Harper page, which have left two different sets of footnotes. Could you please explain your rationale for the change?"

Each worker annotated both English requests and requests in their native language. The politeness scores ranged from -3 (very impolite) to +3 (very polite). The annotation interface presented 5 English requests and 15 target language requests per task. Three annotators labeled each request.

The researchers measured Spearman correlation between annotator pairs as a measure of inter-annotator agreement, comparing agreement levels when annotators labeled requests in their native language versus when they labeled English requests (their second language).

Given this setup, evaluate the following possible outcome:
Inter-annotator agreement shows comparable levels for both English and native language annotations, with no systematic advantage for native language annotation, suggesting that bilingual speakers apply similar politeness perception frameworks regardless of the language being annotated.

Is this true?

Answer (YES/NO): NO